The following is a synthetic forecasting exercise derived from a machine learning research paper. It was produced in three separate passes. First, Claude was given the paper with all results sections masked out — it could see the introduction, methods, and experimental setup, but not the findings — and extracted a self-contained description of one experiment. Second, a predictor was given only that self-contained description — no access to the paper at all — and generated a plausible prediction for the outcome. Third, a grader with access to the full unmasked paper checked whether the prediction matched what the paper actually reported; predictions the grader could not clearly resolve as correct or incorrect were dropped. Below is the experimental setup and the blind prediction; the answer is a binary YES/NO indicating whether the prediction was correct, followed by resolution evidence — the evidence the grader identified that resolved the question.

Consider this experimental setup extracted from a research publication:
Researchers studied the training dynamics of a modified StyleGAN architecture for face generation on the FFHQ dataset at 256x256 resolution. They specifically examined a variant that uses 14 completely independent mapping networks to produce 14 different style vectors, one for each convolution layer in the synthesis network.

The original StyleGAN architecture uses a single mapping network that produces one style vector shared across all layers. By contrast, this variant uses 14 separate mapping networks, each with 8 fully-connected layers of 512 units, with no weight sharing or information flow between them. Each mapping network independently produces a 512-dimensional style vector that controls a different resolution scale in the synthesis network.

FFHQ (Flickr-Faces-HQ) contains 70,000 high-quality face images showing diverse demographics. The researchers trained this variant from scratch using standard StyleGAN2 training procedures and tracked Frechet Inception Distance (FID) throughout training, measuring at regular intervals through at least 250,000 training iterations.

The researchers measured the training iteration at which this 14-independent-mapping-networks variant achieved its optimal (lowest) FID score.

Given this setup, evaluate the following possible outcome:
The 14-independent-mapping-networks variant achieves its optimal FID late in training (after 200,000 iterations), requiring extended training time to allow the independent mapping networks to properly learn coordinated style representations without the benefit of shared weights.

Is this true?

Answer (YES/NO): YES